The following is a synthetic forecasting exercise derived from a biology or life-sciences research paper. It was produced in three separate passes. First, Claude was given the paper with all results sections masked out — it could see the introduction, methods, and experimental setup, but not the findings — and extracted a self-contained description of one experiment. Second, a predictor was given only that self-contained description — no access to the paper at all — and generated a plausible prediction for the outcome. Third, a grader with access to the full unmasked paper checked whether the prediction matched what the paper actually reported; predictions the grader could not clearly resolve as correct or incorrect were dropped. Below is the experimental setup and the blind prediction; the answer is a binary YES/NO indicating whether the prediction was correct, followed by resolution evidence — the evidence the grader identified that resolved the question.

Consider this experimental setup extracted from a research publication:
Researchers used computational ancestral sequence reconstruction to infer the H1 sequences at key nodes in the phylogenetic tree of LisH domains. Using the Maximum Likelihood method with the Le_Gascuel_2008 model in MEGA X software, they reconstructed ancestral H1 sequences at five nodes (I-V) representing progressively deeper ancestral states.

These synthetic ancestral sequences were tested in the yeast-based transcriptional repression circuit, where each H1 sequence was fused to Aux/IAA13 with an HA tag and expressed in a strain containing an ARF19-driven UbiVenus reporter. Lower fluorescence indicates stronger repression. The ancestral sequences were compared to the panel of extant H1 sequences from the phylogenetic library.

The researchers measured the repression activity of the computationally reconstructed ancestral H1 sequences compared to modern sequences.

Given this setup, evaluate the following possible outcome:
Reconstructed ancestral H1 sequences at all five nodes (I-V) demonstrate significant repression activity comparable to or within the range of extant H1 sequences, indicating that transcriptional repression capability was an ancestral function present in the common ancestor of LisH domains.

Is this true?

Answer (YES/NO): NO